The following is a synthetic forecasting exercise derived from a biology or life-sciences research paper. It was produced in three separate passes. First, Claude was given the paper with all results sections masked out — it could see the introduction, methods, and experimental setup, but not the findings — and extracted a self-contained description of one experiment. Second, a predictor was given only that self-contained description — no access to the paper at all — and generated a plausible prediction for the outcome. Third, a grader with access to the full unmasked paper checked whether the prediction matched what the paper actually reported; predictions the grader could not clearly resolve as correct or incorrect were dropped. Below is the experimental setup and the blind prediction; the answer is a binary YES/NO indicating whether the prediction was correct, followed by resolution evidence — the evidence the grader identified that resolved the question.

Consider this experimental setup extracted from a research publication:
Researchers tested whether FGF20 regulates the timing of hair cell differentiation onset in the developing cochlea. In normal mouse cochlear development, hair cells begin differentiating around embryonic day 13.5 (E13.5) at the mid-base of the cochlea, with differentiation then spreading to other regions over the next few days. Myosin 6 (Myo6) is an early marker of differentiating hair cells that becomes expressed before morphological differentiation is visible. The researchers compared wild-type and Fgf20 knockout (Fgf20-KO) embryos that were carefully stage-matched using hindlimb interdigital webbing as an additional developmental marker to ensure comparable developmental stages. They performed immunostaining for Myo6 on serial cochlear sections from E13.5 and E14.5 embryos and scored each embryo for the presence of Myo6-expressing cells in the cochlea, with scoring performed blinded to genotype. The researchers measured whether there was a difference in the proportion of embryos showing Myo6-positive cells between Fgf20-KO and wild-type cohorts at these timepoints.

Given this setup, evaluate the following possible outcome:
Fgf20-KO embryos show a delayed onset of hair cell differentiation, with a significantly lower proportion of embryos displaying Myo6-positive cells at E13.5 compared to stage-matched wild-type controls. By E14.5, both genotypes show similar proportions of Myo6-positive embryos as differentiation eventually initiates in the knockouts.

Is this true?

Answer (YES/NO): NO